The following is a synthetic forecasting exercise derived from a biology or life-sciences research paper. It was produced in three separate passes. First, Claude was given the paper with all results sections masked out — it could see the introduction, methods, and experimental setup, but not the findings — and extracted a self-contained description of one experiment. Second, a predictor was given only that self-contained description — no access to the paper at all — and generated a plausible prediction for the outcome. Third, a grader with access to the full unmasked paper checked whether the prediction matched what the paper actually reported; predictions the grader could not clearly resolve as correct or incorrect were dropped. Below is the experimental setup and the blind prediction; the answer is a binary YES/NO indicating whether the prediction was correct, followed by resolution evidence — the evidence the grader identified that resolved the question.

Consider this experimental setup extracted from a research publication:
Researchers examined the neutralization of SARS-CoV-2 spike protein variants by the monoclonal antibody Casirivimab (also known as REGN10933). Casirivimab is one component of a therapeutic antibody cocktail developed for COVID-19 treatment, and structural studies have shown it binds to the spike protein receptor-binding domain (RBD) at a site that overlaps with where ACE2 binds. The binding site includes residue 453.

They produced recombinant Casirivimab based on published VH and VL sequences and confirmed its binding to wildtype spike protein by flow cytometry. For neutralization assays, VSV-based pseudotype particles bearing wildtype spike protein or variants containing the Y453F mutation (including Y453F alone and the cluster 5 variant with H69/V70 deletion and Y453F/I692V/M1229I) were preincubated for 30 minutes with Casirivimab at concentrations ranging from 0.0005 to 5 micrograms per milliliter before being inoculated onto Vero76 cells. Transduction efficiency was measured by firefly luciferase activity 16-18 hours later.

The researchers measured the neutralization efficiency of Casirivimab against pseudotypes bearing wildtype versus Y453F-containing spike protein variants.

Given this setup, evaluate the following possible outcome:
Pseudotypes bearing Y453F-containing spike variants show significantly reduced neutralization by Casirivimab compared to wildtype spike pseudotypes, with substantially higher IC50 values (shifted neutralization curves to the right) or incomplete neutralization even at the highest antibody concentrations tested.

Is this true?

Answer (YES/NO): YES